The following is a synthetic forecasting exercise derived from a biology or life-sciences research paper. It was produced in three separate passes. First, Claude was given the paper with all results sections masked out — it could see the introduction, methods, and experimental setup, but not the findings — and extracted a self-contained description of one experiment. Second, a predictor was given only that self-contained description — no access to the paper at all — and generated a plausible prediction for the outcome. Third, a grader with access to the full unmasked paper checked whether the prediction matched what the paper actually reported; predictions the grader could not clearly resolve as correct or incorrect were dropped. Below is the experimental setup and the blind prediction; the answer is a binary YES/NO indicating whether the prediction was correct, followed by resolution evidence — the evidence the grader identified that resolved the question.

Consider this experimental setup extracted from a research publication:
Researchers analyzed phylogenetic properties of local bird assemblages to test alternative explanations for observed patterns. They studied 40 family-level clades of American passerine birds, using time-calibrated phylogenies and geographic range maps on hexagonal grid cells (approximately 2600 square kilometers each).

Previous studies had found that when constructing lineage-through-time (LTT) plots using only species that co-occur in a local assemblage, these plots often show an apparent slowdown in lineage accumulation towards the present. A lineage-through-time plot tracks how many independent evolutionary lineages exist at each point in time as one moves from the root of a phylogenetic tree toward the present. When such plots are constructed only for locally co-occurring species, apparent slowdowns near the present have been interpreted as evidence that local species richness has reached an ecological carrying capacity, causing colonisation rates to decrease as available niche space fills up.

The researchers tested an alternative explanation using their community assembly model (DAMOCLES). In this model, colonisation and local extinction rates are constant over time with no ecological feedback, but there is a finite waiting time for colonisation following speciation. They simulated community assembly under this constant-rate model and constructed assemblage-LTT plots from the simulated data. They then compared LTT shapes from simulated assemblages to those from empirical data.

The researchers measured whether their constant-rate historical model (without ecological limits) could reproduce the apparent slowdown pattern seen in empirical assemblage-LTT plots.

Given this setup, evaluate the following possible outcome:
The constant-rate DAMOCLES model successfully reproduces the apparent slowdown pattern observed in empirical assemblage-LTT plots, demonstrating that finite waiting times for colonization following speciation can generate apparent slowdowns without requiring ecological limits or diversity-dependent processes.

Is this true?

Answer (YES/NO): YES